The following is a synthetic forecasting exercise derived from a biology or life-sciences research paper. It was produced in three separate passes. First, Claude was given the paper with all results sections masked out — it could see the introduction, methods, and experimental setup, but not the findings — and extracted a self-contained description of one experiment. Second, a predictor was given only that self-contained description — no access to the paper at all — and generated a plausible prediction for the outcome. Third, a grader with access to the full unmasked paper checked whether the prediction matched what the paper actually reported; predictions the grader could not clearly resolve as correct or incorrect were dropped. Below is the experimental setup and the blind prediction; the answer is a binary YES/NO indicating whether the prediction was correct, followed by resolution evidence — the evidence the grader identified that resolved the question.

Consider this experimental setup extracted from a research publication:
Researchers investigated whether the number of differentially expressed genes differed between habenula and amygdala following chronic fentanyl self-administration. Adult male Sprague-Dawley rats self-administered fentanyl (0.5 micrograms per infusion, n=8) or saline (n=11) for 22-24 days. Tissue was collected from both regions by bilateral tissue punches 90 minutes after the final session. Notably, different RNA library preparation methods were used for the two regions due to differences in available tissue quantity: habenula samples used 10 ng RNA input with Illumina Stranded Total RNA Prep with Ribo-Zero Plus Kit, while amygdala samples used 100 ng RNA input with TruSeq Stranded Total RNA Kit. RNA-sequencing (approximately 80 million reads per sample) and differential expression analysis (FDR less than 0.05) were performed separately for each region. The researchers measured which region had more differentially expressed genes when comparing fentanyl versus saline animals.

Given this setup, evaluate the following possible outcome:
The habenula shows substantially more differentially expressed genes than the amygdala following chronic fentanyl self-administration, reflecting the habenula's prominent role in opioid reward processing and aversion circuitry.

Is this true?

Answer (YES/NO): NO